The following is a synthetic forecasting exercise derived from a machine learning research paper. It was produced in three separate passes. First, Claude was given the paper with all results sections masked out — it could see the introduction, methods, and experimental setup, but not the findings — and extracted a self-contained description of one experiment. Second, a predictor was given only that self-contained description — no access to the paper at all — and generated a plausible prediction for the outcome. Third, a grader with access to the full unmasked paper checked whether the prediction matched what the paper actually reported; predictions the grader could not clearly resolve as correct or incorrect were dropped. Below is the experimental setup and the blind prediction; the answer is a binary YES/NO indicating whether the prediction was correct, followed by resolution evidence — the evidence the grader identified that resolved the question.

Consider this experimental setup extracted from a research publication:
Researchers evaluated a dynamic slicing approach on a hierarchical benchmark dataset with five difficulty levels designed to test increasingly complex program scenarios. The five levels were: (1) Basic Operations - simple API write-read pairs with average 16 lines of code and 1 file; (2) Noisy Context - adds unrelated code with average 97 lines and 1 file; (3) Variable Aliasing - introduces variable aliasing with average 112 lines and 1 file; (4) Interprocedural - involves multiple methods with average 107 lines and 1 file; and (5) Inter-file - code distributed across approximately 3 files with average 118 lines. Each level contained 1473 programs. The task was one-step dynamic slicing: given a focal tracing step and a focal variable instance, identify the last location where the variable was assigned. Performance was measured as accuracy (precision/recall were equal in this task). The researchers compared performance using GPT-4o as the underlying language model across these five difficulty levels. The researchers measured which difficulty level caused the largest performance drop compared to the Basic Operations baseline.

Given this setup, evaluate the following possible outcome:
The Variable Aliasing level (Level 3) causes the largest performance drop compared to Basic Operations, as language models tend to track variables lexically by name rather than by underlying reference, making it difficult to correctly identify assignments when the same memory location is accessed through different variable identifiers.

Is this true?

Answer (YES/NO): YES